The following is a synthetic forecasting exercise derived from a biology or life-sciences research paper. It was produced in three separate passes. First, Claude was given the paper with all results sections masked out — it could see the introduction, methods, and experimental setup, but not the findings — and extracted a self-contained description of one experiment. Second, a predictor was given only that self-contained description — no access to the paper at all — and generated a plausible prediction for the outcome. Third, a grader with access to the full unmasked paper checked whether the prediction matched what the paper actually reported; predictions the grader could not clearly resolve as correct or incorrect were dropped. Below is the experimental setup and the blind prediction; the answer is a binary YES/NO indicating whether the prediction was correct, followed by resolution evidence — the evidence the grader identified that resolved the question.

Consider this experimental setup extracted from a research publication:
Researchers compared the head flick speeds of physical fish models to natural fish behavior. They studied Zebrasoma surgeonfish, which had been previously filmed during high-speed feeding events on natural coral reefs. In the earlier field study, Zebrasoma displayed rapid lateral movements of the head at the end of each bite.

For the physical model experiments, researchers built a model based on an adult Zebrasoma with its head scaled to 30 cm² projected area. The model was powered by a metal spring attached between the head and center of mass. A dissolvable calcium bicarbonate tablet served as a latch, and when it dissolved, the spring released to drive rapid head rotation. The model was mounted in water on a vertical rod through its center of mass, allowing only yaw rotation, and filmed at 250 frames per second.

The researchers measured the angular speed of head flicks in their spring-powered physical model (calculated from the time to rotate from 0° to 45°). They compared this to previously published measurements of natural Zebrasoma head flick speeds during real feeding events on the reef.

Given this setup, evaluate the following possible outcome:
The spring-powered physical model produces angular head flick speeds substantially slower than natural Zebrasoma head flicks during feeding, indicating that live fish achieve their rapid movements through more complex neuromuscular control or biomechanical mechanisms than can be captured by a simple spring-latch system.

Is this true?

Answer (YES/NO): NO